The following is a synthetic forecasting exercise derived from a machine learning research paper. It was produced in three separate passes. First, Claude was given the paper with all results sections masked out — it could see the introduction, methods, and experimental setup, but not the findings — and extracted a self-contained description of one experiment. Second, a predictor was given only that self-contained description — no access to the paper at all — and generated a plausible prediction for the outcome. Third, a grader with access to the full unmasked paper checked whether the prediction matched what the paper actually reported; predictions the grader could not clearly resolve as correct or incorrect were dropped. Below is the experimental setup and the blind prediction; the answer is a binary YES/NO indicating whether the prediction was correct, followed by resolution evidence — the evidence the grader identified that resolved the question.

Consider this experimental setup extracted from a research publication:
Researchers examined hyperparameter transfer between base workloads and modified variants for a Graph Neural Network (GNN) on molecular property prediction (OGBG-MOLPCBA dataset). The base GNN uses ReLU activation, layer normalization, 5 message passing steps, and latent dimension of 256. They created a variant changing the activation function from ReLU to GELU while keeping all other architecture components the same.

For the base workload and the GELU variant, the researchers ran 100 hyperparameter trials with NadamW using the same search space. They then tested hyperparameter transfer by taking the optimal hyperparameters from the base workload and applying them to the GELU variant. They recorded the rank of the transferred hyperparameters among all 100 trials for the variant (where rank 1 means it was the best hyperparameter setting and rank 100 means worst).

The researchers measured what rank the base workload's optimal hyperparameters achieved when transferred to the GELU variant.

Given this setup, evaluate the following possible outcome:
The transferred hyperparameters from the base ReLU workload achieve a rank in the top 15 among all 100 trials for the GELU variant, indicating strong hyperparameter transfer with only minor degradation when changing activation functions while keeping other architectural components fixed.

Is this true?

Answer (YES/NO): NO